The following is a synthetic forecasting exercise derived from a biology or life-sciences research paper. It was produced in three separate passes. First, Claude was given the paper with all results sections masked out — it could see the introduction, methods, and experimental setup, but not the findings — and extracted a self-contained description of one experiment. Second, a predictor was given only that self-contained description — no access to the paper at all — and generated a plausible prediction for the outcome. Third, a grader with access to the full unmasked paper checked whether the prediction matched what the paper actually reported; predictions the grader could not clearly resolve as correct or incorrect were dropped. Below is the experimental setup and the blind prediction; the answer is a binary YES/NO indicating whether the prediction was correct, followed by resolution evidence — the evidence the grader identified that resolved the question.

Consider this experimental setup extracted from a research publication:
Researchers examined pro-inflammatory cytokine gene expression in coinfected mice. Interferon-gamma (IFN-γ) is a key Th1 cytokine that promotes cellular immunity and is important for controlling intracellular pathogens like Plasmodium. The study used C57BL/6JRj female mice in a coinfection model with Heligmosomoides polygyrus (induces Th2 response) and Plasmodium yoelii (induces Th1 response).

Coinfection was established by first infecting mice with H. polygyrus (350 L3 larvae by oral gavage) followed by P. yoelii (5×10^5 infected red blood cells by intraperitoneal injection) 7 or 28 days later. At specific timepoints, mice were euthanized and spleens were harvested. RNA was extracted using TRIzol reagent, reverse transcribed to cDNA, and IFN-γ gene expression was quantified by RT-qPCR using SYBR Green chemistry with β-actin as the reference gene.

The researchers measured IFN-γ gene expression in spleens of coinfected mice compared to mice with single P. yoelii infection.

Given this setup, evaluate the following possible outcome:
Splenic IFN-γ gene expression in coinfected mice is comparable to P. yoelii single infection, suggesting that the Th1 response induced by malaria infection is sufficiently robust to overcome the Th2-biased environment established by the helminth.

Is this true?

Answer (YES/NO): YES